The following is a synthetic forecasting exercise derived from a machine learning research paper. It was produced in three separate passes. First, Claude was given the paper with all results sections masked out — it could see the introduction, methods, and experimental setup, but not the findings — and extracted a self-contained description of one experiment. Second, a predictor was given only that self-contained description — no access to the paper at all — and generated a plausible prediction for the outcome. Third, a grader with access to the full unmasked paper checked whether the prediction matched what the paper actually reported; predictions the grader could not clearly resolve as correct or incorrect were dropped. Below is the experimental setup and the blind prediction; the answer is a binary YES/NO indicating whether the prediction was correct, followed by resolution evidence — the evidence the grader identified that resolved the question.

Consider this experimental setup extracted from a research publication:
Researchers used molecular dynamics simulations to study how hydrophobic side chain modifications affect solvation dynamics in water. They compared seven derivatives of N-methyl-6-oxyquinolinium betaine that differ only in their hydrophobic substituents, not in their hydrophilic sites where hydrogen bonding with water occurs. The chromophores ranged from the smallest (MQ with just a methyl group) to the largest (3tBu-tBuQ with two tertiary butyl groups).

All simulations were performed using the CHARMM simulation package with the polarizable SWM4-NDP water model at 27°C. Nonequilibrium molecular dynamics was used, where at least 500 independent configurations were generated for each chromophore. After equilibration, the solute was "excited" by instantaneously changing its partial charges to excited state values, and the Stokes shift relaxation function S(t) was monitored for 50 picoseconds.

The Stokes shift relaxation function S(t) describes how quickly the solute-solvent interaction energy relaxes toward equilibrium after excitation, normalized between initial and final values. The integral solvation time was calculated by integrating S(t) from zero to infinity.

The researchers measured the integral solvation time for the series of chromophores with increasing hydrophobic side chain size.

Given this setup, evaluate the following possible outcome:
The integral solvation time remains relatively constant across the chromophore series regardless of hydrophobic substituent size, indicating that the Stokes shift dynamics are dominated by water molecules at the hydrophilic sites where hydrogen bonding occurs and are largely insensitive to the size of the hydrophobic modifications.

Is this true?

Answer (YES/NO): NO